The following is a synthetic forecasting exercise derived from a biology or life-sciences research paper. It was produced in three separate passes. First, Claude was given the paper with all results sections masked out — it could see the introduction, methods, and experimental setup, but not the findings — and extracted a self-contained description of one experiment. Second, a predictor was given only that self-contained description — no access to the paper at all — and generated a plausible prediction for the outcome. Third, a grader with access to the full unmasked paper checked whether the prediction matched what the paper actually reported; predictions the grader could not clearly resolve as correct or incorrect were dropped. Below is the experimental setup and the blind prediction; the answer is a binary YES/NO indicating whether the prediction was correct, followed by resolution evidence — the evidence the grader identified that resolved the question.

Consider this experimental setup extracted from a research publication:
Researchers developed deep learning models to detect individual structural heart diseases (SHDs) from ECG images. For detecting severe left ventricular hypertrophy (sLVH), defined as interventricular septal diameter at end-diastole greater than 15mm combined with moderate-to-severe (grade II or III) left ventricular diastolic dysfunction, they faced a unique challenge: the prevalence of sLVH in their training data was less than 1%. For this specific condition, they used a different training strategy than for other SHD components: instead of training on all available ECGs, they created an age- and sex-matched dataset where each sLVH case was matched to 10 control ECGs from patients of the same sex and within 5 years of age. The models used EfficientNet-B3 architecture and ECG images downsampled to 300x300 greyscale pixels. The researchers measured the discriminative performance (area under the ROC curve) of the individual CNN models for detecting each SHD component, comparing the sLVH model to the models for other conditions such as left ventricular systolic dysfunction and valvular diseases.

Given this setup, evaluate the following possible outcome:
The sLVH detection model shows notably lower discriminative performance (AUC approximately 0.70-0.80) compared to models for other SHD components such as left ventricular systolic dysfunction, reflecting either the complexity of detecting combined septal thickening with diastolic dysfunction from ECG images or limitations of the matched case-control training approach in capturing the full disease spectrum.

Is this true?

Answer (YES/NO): NO